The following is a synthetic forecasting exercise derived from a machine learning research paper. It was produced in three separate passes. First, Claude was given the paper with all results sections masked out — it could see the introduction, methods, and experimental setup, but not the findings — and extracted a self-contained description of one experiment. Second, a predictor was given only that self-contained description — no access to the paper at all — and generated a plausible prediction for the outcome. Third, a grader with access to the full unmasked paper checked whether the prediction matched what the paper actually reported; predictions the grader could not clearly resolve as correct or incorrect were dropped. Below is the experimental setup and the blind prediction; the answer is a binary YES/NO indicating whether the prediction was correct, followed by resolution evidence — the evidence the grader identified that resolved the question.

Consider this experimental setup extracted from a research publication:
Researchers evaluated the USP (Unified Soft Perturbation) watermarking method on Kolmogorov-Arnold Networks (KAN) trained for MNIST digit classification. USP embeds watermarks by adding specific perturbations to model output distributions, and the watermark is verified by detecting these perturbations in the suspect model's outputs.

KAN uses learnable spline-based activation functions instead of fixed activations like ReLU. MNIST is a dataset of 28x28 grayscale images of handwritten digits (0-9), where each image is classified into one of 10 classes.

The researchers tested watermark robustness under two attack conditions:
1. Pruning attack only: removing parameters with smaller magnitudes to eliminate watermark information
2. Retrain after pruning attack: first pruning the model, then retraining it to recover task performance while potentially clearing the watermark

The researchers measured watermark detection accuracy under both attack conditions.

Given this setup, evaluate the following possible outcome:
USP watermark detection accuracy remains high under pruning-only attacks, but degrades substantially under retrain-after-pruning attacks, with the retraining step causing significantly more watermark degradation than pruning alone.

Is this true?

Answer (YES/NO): YES